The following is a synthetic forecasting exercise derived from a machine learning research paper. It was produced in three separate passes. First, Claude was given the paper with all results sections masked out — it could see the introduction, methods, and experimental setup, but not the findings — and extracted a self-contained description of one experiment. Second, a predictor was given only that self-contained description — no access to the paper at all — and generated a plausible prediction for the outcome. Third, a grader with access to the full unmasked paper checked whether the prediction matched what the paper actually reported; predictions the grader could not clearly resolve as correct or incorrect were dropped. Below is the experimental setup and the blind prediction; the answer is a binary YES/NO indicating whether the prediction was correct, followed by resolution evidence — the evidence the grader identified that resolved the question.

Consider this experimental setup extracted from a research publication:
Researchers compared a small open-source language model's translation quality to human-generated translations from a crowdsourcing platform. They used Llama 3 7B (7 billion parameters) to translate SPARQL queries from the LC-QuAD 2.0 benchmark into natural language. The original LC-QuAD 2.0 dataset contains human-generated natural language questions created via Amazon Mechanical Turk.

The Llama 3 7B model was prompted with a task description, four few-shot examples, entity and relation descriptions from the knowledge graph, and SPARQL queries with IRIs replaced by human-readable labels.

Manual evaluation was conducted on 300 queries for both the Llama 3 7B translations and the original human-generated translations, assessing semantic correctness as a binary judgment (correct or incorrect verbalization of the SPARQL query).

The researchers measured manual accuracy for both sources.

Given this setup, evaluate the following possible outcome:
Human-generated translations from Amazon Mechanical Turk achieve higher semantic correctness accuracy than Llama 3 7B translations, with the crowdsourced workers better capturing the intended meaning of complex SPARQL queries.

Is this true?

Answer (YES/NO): NO